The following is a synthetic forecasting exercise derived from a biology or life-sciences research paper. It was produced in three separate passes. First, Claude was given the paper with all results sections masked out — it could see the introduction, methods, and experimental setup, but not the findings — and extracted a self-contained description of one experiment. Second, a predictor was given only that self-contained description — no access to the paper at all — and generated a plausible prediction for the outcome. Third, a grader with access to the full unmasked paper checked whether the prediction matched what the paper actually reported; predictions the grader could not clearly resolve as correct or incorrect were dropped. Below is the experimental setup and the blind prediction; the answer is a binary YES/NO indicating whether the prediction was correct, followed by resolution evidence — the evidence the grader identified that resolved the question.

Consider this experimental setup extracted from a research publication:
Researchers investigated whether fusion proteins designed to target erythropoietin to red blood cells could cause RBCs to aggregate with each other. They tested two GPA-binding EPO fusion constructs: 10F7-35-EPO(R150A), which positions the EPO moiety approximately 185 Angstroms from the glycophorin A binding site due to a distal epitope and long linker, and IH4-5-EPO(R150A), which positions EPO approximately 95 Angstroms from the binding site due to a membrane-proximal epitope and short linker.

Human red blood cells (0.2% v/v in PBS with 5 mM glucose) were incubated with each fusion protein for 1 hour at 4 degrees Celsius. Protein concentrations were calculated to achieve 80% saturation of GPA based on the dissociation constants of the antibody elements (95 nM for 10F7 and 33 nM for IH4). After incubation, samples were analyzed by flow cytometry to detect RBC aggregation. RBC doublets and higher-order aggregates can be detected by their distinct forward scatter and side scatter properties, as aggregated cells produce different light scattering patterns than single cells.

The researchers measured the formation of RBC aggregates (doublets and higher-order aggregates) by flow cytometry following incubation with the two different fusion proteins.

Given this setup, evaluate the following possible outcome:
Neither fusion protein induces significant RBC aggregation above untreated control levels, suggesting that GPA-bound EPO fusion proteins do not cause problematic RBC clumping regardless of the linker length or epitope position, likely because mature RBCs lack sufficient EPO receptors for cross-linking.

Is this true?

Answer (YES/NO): NO